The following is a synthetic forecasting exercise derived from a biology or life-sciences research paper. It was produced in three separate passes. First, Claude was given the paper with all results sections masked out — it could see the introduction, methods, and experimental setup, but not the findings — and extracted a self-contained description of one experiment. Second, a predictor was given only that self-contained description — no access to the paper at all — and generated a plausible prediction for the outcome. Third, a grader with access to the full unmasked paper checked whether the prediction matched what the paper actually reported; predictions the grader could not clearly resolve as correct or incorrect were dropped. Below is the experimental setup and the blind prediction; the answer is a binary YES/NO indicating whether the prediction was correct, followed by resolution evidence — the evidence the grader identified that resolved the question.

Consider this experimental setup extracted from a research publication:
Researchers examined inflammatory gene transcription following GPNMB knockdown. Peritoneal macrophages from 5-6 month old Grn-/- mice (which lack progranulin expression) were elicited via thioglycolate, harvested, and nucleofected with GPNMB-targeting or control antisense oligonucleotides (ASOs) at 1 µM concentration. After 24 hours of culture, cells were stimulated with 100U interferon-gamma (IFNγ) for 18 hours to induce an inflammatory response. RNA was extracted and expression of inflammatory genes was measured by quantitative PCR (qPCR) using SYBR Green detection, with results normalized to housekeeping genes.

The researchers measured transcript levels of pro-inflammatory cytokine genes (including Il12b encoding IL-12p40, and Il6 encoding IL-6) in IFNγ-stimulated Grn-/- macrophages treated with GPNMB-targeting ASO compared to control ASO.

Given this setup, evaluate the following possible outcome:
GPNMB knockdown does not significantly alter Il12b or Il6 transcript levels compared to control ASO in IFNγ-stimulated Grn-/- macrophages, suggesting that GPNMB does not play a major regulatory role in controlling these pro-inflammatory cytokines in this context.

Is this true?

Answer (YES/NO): NO